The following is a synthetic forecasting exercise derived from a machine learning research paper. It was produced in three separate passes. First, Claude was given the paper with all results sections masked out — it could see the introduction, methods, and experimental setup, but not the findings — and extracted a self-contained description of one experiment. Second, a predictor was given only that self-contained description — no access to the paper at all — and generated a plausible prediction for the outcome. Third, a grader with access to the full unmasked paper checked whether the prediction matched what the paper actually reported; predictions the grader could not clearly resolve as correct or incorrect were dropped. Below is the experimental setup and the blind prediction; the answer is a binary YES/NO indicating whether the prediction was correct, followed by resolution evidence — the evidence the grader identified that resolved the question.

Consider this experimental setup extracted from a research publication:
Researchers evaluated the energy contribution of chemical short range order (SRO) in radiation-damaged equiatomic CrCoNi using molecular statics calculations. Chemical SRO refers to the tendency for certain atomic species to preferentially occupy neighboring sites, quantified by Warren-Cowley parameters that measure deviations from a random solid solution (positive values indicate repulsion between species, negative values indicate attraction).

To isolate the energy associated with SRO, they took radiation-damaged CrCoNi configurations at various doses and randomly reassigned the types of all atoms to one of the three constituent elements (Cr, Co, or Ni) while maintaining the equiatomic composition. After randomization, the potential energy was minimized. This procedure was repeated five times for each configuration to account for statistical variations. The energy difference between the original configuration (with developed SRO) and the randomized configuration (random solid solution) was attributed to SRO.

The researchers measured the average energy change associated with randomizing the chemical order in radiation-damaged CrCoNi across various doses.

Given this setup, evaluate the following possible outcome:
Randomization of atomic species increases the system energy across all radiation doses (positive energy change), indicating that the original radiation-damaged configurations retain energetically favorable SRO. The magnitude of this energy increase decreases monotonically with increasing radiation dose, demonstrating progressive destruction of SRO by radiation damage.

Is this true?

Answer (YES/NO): NO